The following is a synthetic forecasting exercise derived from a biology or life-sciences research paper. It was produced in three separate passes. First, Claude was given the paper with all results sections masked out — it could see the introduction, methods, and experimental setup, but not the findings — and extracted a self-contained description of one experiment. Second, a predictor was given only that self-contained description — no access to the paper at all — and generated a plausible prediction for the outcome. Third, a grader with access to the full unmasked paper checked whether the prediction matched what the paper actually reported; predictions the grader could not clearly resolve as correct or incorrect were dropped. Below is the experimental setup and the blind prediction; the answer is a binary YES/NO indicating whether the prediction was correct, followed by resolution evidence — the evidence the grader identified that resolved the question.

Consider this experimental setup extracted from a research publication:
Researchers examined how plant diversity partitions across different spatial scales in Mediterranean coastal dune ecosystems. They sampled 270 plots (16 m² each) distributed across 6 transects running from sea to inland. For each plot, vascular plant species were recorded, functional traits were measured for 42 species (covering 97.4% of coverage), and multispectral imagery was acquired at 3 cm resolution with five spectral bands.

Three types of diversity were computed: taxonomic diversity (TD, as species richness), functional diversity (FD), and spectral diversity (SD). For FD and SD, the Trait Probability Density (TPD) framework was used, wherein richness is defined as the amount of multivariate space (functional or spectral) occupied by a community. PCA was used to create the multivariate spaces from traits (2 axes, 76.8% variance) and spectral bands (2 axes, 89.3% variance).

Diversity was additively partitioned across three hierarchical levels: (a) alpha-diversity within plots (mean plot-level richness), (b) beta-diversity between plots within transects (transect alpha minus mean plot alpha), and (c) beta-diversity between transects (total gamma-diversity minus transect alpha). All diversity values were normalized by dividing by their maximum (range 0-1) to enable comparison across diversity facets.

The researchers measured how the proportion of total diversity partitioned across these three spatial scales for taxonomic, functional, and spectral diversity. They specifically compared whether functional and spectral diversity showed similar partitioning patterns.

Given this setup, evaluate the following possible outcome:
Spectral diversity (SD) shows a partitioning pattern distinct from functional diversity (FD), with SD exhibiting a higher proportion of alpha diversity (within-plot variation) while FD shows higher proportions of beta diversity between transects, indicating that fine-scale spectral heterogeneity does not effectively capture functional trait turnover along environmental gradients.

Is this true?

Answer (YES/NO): NO